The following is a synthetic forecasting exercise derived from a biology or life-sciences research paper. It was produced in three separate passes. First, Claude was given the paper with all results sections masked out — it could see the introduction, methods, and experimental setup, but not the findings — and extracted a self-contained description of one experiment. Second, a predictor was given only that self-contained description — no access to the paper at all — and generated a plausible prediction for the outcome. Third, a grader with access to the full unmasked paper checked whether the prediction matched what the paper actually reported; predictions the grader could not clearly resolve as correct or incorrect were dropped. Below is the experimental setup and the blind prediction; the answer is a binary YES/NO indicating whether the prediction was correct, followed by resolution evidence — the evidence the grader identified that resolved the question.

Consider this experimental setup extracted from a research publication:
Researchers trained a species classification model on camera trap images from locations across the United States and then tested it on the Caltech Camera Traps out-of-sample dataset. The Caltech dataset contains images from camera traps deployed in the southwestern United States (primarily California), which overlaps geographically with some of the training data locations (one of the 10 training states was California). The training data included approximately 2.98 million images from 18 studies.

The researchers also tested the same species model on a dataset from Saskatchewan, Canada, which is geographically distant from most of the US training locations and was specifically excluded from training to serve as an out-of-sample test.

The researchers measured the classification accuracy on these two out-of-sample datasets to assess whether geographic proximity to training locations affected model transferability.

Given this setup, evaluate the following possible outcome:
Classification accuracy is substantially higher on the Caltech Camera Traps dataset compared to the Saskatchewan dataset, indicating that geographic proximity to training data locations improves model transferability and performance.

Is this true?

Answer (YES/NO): NO